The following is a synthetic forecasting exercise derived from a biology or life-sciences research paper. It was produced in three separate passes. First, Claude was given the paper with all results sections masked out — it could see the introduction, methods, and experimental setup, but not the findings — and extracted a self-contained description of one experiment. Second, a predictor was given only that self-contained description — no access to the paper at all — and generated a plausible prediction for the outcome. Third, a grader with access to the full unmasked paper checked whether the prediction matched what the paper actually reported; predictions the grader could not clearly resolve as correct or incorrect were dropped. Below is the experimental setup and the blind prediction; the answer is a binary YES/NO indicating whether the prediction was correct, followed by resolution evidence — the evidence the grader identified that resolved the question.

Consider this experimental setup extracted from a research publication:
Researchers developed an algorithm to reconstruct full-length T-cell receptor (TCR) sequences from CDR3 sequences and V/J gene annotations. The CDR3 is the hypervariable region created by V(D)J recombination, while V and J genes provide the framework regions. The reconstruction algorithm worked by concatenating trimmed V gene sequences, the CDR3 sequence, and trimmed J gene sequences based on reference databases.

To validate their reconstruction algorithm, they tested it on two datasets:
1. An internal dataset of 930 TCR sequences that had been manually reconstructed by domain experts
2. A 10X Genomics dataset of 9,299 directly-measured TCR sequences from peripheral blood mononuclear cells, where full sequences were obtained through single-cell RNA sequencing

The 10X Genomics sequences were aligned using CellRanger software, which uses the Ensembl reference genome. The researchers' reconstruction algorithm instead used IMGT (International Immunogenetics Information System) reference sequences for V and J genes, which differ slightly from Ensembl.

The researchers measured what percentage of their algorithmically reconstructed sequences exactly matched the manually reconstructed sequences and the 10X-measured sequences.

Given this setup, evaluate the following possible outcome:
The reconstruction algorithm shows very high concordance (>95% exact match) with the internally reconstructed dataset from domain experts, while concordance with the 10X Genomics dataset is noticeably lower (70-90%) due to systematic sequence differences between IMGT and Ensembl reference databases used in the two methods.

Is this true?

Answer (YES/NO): YES